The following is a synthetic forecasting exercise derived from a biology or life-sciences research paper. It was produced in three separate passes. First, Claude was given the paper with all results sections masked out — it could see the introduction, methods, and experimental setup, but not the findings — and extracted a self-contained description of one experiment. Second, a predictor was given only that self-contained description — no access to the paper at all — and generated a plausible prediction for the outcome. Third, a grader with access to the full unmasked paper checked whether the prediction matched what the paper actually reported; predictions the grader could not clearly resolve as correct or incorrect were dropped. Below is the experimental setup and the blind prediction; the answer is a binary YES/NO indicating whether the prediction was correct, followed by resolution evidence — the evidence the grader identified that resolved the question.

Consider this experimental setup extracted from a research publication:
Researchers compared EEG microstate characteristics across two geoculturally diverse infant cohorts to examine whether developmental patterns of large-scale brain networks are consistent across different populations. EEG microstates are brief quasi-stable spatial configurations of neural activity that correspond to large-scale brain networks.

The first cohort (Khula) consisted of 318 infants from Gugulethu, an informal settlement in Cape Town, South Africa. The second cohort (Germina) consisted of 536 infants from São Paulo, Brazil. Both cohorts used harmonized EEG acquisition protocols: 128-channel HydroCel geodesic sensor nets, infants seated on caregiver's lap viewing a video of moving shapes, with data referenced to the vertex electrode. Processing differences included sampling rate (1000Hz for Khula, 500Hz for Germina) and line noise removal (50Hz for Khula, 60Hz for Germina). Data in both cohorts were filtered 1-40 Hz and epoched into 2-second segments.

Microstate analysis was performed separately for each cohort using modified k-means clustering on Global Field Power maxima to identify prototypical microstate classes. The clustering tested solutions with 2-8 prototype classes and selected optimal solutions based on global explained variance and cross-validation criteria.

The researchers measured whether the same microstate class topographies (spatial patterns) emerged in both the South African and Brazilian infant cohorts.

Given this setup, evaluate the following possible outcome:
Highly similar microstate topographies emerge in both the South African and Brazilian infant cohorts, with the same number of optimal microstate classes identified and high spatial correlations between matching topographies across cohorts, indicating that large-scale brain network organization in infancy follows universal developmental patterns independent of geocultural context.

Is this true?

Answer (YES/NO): NO